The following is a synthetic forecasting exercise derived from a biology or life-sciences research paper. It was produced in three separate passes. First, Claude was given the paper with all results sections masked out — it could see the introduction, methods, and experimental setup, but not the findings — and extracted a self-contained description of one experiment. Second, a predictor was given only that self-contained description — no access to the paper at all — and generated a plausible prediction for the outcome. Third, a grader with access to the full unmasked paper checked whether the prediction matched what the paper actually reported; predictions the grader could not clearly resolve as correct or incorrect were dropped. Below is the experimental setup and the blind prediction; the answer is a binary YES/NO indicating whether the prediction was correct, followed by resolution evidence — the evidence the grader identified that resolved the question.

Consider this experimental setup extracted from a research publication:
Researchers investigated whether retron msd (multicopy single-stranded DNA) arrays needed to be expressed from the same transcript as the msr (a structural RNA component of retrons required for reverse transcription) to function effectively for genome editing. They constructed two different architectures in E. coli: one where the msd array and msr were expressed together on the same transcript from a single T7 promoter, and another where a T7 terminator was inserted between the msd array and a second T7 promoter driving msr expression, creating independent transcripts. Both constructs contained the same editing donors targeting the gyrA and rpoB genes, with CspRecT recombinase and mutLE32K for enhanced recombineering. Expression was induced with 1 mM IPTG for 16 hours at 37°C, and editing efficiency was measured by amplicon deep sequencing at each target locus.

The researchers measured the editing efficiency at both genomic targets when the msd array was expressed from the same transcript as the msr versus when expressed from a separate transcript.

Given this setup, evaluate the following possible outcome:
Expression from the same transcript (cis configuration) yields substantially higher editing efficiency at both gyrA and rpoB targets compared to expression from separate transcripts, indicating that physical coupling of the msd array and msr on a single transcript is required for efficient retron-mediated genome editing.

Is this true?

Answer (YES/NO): NO